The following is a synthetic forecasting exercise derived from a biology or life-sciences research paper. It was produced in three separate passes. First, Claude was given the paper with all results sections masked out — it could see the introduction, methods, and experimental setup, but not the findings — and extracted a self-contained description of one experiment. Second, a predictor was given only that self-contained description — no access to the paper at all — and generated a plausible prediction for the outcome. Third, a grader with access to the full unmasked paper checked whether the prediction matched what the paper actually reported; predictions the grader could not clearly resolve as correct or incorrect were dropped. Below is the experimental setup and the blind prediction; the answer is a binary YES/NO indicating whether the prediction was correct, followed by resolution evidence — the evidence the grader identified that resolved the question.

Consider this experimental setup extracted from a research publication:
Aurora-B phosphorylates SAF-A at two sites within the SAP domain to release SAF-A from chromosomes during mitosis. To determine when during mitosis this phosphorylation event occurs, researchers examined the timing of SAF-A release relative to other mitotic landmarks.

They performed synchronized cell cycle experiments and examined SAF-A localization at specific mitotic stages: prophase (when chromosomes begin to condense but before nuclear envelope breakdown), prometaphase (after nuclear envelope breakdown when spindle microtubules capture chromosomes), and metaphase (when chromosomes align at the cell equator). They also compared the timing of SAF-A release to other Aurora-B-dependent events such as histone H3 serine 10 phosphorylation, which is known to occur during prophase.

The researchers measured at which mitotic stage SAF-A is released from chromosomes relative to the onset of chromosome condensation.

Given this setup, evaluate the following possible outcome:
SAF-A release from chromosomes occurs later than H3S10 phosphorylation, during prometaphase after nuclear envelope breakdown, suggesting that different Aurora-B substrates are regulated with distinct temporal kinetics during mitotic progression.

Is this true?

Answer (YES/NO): NO